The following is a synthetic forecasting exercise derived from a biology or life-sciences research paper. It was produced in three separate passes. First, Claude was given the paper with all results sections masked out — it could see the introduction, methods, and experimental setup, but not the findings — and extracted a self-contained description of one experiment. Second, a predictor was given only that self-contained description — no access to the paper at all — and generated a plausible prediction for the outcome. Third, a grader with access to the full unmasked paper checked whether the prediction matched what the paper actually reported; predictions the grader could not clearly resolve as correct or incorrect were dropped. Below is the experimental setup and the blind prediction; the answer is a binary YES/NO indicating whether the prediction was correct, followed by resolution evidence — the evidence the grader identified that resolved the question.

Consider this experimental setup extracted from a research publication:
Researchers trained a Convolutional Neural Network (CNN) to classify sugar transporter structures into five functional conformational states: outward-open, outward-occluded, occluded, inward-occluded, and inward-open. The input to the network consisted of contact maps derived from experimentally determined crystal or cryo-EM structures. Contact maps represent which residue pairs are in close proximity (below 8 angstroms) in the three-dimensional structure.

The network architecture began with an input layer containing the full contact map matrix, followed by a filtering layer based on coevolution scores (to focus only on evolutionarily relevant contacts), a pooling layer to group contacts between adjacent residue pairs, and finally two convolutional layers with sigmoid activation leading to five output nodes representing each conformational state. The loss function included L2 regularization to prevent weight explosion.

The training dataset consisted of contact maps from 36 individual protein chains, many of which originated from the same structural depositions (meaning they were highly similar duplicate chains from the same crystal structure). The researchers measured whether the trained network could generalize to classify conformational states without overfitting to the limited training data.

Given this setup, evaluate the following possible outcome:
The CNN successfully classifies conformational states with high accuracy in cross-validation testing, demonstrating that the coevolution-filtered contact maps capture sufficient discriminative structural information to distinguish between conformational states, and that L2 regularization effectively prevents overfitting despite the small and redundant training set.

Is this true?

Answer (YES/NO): NO